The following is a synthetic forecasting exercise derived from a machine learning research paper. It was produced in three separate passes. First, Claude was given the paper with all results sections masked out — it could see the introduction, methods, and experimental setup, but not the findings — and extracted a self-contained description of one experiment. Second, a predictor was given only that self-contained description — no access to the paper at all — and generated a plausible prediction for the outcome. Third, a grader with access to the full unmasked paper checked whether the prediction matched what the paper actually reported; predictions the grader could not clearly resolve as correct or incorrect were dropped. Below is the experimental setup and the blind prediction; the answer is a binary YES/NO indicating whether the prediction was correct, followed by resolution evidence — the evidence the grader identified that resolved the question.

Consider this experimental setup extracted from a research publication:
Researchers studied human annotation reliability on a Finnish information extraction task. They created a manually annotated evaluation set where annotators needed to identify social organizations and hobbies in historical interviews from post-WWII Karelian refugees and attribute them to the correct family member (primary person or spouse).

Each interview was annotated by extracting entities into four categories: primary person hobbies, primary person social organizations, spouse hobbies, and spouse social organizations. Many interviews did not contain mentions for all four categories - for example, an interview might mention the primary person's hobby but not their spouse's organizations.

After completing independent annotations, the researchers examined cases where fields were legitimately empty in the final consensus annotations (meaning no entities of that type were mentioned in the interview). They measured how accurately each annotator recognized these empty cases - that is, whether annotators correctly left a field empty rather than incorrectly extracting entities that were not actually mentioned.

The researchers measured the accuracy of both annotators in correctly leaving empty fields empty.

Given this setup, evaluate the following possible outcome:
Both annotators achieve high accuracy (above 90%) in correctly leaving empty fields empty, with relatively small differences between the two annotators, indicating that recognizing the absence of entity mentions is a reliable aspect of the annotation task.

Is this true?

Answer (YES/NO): YES